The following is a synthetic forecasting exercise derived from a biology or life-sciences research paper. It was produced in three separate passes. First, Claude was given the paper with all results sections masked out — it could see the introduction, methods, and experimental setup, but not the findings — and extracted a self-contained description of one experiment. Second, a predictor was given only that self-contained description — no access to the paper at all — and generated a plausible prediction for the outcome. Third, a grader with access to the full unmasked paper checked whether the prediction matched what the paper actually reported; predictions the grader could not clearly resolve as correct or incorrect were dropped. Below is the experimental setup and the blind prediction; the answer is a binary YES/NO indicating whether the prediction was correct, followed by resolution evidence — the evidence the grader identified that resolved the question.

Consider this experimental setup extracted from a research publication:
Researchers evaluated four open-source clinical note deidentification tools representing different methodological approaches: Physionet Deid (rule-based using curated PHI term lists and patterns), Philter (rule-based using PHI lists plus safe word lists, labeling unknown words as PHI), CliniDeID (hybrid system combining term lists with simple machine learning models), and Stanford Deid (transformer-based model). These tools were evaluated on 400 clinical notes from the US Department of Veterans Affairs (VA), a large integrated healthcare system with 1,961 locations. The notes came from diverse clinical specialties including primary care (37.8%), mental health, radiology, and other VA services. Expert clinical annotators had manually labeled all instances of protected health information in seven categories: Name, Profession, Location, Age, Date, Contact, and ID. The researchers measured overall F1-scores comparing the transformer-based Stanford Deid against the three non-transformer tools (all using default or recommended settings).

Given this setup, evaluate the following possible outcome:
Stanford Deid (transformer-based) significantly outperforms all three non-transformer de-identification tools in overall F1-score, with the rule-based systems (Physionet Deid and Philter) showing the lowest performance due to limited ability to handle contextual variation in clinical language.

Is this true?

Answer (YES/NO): NO